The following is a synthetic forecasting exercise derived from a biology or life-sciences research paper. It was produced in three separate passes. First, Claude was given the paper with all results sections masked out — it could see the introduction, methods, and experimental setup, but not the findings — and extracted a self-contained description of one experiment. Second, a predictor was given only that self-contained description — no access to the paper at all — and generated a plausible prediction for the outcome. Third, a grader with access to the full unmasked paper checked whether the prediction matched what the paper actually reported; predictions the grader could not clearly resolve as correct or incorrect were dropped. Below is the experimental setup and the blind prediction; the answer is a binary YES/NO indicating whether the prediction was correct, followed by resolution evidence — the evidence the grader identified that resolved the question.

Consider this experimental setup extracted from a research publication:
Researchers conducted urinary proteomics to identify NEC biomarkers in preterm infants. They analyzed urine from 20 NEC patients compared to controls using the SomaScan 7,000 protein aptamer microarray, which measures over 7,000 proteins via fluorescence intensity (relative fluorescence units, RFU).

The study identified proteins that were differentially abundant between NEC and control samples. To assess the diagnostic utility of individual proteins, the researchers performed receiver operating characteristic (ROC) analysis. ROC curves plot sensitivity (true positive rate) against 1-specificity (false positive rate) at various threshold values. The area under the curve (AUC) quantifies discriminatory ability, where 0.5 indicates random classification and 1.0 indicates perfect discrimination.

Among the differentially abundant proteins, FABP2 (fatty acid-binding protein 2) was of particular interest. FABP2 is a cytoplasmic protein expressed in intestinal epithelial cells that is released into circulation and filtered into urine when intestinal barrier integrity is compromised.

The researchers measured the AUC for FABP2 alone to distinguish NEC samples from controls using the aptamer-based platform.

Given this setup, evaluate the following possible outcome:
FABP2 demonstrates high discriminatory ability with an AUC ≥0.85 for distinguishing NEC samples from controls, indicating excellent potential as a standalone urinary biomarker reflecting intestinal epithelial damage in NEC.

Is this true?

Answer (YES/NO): NO